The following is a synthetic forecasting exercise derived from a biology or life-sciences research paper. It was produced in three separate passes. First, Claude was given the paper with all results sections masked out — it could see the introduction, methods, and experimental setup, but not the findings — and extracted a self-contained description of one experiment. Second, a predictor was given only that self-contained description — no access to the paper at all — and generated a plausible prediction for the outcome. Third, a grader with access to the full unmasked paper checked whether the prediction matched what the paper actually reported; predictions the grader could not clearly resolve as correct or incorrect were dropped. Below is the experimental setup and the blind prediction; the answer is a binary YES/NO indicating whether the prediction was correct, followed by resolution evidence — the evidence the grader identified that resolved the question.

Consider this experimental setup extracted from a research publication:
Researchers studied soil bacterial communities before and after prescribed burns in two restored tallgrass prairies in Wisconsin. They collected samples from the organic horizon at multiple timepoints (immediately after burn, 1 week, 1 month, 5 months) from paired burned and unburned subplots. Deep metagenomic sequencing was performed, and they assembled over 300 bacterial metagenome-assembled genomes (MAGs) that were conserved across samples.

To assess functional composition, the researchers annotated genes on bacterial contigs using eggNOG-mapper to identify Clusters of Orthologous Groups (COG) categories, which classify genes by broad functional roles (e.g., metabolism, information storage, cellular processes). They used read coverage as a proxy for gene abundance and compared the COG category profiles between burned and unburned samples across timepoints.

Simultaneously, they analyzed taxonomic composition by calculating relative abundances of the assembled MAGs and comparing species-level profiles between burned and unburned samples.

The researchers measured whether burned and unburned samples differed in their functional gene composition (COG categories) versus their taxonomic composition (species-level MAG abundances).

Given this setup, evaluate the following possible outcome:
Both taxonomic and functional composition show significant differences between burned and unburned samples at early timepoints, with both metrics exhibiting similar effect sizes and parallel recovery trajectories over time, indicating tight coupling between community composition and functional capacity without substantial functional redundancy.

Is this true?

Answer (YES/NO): NO